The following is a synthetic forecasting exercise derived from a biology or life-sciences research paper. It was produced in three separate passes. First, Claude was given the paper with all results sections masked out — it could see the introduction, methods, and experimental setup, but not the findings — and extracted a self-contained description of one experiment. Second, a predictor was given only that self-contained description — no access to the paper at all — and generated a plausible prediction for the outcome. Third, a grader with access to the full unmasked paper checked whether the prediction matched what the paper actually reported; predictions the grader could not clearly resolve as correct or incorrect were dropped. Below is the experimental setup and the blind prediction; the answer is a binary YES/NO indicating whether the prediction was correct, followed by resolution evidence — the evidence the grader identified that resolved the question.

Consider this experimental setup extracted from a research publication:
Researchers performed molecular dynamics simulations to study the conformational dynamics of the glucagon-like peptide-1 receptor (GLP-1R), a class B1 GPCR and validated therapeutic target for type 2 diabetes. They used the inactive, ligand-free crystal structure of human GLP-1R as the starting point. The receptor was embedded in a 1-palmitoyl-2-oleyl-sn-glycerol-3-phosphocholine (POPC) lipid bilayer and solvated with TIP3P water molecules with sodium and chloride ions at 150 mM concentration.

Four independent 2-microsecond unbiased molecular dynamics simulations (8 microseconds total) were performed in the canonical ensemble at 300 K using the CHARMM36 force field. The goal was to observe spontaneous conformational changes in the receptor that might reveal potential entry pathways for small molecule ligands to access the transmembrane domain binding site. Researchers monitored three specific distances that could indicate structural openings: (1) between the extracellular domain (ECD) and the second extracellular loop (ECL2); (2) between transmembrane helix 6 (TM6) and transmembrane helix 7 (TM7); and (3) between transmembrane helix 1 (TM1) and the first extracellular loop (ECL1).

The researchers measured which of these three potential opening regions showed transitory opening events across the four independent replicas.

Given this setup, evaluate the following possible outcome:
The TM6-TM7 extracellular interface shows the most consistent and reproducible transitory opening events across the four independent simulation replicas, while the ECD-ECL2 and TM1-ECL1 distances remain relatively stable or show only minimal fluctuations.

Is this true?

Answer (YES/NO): NO